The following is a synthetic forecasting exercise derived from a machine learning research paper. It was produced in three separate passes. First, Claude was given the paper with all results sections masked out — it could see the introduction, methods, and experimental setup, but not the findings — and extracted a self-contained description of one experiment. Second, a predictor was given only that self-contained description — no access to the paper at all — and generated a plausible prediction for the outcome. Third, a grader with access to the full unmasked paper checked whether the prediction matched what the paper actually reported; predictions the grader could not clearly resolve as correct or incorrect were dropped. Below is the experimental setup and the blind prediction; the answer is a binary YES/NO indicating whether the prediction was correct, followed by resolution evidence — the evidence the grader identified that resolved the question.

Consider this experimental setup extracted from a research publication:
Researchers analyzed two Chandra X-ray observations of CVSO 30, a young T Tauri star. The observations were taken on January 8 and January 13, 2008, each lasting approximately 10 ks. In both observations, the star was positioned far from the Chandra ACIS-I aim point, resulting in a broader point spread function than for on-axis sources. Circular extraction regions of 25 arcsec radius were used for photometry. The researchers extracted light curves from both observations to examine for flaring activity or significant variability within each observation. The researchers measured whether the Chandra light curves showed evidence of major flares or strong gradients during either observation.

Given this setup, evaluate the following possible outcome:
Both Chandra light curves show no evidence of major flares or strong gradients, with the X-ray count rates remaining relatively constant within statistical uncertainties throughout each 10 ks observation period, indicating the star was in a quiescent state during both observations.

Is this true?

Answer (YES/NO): YES